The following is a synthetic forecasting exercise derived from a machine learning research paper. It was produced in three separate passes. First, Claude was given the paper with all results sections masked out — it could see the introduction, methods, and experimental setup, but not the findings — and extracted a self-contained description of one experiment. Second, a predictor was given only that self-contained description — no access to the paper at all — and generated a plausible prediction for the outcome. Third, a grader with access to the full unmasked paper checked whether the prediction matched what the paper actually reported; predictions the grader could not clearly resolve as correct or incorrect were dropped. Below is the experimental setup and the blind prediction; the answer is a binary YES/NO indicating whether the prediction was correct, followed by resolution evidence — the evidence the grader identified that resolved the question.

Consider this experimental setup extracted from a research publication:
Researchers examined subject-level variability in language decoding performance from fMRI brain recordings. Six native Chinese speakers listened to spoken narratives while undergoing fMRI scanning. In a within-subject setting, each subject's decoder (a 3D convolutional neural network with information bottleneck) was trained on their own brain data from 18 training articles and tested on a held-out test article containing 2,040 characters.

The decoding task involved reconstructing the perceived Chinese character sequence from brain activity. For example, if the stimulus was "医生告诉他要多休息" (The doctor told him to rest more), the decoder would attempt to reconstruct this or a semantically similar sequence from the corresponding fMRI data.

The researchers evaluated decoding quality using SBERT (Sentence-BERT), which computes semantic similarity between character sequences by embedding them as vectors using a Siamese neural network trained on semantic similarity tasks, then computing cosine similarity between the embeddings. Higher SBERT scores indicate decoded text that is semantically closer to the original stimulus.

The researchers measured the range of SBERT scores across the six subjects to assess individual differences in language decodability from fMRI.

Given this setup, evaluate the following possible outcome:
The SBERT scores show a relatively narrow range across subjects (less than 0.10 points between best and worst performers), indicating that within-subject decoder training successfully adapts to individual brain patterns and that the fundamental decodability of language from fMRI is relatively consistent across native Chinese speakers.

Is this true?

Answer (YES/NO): YES